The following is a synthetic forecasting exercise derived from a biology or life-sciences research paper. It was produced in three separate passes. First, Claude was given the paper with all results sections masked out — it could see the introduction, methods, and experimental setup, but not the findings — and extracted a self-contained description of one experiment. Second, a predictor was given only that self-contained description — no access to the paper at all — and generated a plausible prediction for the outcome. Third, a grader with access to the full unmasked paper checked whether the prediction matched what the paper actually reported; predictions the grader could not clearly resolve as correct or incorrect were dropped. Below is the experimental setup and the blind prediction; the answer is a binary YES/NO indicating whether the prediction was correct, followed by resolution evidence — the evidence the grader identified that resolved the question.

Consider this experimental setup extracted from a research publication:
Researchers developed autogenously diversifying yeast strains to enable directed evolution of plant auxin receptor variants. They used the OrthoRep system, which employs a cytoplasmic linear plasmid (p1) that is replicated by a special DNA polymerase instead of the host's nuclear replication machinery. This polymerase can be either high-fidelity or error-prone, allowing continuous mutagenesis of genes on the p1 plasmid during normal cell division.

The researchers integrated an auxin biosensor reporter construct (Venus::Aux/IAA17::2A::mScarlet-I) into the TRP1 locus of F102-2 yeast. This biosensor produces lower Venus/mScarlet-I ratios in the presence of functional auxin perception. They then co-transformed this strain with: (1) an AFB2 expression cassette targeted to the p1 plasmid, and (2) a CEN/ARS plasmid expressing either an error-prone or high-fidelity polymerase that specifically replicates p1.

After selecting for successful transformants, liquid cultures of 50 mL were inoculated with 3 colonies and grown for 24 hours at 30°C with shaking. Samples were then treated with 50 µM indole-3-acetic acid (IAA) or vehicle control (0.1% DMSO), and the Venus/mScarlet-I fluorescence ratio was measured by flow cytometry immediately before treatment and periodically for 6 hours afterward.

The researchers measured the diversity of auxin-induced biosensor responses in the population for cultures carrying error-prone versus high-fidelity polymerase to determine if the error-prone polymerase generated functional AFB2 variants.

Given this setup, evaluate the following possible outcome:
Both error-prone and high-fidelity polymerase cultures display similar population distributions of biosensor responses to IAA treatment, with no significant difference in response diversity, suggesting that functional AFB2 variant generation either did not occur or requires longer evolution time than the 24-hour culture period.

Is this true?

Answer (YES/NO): NO